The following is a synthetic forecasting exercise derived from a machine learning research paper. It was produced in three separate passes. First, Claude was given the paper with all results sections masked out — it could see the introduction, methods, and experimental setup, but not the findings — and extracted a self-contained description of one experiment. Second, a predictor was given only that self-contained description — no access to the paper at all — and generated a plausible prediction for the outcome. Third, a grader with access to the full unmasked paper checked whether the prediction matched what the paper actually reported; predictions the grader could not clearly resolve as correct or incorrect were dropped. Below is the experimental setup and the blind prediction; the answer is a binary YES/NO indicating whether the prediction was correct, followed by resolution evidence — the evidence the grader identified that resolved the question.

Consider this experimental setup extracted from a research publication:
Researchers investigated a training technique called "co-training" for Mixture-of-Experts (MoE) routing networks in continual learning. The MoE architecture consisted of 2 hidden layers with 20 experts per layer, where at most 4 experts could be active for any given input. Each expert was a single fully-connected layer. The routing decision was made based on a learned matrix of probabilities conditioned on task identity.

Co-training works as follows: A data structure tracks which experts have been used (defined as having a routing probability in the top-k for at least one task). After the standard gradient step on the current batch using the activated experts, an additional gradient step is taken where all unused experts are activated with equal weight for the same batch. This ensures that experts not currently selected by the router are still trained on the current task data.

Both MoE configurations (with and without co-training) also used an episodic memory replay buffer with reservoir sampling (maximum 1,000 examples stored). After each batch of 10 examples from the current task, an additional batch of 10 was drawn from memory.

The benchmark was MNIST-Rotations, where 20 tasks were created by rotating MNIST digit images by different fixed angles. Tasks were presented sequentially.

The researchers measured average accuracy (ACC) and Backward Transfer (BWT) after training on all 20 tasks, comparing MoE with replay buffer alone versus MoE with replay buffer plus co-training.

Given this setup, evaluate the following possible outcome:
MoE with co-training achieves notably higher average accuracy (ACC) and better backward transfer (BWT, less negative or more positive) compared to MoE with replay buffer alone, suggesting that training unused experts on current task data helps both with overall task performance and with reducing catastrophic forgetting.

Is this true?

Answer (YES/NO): NO